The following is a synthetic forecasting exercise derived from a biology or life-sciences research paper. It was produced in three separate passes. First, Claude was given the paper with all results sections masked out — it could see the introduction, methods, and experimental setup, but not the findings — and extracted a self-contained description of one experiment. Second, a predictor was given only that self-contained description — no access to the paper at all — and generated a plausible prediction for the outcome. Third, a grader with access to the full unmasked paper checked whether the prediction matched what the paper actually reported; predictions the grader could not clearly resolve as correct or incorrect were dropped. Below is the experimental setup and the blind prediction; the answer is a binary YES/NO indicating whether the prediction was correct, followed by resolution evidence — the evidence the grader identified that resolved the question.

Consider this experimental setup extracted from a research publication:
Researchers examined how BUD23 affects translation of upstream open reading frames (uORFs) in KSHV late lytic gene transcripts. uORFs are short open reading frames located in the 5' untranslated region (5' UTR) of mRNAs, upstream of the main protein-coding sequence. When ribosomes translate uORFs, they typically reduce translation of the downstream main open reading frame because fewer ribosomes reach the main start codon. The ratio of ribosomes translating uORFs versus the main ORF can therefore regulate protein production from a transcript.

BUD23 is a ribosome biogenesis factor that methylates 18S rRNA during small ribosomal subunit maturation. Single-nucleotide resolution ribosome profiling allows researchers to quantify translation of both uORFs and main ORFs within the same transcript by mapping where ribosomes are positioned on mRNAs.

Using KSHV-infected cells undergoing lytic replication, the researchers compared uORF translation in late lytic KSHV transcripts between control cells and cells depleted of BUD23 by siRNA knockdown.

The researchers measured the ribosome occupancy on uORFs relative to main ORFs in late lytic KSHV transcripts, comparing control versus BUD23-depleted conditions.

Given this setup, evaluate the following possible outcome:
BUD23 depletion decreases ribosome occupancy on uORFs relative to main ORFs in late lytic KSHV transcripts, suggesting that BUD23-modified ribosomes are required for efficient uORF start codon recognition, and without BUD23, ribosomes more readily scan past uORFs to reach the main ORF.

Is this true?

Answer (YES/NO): NO